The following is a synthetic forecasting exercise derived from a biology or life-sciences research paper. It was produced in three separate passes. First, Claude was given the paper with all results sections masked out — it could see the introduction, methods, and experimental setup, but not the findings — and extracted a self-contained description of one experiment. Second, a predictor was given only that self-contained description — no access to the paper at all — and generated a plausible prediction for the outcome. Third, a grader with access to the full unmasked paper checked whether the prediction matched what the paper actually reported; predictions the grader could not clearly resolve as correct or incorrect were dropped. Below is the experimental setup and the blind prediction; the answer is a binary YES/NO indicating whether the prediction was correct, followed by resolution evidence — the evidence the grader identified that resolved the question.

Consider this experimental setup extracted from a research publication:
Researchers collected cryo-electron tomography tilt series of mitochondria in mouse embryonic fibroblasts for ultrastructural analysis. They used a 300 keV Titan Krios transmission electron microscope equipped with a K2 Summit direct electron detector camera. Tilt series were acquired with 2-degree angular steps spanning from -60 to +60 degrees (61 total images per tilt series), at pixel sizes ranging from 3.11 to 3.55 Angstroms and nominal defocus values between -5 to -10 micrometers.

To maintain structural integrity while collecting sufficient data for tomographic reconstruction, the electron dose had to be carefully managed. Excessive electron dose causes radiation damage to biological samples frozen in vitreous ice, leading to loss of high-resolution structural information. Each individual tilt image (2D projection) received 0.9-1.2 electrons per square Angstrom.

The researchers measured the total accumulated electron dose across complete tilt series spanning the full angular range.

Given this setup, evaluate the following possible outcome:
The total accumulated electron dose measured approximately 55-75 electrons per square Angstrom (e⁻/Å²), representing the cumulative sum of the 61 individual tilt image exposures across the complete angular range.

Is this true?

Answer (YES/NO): NO